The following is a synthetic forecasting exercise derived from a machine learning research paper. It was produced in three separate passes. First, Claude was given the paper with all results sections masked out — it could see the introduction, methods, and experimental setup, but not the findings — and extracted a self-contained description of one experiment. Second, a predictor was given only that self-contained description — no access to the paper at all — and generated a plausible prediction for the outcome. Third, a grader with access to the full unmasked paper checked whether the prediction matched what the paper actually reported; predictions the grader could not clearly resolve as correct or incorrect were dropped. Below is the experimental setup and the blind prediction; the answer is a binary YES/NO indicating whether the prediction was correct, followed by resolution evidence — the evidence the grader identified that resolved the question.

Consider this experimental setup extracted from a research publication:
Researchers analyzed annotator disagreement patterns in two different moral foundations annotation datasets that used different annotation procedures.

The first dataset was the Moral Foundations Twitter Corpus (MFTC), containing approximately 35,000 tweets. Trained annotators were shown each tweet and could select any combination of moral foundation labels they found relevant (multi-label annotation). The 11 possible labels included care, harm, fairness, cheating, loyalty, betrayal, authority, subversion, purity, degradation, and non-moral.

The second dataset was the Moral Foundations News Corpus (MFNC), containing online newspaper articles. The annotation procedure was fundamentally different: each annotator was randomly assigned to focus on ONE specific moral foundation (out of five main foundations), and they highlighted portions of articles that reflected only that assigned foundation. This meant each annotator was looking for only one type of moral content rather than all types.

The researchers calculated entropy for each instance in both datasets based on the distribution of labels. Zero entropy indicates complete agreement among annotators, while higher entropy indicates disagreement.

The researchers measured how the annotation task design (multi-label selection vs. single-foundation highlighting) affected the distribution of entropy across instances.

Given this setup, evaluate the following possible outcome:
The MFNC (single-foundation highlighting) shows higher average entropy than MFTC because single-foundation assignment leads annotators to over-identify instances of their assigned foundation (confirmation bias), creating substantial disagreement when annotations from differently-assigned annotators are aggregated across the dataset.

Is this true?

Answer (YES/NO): NO